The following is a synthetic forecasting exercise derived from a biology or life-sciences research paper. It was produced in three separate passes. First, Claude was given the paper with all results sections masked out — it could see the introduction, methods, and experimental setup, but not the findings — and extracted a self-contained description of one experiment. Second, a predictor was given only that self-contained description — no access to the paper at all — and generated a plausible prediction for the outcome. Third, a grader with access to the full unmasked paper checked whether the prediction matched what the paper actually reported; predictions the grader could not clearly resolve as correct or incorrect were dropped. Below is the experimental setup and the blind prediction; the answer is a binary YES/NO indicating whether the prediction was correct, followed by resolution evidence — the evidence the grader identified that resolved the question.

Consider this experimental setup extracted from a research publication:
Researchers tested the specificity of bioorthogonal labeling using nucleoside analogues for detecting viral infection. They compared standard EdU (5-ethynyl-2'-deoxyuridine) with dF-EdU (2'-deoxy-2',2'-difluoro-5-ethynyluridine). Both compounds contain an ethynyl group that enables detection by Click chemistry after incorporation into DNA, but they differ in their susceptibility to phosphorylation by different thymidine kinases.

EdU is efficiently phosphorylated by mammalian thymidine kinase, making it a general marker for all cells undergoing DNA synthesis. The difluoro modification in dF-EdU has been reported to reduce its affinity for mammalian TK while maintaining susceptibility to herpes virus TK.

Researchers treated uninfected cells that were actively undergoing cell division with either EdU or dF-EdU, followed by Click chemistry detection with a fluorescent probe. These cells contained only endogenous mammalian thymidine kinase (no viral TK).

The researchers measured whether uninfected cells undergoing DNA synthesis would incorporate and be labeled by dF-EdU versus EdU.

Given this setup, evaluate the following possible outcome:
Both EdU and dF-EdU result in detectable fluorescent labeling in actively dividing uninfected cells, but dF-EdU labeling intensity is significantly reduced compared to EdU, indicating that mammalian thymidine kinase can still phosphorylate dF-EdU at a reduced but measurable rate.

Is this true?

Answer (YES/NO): NO